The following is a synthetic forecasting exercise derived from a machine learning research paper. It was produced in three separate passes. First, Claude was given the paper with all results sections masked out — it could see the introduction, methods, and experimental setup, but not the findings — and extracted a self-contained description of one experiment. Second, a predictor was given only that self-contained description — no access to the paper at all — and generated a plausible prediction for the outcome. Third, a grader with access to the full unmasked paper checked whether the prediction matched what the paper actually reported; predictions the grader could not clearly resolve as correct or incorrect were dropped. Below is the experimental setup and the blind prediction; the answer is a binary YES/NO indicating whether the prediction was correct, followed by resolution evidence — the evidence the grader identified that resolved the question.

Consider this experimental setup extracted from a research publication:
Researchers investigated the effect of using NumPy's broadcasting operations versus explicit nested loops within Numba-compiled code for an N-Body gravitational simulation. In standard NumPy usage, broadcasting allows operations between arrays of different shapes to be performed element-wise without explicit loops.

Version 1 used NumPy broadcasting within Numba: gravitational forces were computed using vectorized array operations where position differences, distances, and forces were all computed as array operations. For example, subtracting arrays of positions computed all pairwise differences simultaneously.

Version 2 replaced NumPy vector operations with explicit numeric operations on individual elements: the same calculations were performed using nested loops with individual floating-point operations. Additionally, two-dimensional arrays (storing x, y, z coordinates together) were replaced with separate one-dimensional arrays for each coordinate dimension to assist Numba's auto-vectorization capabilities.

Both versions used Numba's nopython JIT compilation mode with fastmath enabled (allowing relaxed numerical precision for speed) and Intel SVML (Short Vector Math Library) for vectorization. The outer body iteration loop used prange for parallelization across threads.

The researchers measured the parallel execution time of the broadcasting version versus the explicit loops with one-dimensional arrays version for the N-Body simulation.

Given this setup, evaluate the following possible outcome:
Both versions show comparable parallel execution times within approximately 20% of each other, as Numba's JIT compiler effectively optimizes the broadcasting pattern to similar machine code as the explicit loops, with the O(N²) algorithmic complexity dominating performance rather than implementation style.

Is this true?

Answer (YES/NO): NO